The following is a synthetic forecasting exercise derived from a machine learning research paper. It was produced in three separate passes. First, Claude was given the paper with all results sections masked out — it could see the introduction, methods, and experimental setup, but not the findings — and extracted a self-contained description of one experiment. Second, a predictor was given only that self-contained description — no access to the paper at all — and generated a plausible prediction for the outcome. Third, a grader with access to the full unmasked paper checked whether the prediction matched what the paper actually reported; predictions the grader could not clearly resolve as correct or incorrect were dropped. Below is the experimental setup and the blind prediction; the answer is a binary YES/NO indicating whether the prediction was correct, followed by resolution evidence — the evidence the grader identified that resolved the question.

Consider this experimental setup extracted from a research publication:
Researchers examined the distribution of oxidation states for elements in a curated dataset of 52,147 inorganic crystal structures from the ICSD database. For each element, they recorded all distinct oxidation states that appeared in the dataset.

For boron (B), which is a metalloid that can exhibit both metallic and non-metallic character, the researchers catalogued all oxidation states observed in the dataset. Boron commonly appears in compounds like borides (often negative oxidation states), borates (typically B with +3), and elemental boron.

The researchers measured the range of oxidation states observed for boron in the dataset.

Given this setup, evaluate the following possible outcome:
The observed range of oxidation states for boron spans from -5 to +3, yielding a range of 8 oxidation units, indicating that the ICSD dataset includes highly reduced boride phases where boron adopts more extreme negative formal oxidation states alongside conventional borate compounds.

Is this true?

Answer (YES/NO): NO